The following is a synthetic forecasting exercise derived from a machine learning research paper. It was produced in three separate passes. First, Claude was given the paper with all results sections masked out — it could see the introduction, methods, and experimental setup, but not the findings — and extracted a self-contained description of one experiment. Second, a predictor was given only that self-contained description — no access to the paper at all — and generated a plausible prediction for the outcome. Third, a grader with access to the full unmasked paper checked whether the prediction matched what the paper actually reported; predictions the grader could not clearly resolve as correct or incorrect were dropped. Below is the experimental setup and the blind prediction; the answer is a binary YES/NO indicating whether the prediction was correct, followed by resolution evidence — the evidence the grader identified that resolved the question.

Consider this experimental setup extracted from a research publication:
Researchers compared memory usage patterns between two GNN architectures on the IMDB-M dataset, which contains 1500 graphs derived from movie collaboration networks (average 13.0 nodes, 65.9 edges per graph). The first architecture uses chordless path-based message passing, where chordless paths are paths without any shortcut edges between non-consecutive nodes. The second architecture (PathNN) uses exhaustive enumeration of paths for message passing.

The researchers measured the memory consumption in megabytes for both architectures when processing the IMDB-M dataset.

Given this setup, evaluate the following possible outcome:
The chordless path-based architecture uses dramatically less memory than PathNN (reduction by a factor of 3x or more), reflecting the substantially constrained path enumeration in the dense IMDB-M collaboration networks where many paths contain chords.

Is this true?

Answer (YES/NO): NO